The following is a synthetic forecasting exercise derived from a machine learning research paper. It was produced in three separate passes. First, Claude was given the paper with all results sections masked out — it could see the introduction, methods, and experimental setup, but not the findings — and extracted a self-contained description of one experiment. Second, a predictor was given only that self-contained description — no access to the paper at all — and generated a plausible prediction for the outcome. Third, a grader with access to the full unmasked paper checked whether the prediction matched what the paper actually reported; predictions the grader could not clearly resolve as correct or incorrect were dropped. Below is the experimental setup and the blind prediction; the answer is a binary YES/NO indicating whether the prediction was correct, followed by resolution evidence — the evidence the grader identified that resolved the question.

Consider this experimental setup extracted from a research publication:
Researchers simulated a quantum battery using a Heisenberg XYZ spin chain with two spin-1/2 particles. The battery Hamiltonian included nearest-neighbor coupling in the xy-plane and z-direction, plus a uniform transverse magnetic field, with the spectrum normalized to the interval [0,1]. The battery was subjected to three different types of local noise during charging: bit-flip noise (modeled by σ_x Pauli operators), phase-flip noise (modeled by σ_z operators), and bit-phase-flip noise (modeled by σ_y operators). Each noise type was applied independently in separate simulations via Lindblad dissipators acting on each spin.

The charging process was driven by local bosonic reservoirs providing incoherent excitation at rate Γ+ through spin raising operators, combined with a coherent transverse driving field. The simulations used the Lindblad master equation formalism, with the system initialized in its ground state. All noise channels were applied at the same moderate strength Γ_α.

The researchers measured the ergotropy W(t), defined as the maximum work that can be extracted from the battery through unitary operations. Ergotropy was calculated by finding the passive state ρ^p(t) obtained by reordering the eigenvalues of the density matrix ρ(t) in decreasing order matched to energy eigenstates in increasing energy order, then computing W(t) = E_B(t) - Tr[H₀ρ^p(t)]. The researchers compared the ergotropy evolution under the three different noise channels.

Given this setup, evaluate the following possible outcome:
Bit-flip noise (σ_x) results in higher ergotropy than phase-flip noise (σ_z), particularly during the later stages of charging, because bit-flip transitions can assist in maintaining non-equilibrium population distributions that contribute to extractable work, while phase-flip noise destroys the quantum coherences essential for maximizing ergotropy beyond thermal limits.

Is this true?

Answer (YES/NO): NO